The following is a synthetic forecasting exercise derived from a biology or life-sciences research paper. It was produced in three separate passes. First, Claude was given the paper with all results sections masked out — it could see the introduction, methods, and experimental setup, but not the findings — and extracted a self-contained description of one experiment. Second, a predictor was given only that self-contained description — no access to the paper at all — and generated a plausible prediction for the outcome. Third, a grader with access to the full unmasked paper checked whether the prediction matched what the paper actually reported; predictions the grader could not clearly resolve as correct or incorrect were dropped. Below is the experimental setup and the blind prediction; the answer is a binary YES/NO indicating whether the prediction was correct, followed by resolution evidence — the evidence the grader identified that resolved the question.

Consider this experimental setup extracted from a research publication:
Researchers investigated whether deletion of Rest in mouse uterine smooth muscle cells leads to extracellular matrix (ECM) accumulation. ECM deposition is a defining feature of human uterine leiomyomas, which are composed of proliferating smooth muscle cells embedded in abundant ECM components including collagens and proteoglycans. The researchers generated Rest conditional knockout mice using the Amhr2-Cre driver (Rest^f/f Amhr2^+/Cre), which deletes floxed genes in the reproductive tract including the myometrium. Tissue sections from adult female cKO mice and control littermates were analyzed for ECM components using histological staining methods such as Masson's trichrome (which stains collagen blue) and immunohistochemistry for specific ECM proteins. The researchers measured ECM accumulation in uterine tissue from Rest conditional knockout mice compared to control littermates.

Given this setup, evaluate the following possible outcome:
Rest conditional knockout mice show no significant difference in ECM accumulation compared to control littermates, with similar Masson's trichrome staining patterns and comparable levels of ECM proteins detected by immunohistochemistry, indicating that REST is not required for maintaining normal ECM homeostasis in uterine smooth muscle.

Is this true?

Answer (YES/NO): NO